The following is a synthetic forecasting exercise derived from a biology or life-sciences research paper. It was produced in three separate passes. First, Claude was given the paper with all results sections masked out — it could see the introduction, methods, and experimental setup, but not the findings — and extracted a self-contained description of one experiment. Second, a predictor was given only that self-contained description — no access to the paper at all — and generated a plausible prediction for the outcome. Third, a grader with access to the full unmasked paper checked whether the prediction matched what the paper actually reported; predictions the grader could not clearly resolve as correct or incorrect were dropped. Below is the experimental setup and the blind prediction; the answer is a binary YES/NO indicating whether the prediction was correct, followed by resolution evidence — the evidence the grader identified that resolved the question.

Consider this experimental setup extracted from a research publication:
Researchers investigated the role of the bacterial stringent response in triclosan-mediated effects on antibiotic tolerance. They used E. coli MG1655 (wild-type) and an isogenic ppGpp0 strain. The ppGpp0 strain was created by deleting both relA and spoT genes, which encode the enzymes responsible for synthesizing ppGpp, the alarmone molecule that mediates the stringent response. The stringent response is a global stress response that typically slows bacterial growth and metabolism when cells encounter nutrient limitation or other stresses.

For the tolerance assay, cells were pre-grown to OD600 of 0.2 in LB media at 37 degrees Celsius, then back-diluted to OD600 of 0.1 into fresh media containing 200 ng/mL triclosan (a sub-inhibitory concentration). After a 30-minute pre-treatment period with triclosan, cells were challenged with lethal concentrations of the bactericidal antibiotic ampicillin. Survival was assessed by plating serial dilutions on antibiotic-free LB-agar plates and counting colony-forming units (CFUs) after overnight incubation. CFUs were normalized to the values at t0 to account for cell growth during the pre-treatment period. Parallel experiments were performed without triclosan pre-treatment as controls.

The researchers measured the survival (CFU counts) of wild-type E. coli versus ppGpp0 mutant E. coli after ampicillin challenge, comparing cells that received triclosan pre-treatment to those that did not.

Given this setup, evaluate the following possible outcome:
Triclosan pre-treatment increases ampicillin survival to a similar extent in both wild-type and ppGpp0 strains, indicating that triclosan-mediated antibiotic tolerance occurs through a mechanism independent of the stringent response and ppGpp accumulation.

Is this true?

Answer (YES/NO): NO